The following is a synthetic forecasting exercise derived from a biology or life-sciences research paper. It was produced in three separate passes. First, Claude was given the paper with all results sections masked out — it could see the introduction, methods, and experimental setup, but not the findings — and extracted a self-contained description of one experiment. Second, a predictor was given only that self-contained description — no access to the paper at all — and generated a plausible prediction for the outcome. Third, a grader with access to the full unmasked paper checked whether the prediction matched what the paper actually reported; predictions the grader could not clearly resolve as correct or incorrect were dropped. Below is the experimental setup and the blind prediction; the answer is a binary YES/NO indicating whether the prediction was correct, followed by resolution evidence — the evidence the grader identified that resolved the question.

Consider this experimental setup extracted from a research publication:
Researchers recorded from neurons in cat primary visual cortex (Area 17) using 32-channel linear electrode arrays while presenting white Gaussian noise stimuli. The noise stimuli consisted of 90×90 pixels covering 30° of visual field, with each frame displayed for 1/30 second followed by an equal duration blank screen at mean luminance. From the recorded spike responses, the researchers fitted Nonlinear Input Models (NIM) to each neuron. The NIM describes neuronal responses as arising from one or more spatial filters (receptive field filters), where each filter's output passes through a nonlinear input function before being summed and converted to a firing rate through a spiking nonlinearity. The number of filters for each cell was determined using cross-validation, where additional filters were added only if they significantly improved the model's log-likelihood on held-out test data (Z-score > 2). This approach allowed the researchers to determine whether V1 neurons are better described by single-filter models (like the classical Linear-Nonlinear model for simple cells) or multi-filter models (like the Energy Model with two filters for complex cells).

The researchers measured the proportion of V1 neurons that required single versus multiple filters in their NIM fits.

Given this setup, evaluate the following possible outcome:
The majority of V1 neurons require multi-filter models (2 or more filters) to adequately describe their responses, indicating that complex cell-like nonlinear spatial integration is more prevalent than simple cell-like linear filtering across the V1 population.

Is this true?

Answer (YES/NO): NO